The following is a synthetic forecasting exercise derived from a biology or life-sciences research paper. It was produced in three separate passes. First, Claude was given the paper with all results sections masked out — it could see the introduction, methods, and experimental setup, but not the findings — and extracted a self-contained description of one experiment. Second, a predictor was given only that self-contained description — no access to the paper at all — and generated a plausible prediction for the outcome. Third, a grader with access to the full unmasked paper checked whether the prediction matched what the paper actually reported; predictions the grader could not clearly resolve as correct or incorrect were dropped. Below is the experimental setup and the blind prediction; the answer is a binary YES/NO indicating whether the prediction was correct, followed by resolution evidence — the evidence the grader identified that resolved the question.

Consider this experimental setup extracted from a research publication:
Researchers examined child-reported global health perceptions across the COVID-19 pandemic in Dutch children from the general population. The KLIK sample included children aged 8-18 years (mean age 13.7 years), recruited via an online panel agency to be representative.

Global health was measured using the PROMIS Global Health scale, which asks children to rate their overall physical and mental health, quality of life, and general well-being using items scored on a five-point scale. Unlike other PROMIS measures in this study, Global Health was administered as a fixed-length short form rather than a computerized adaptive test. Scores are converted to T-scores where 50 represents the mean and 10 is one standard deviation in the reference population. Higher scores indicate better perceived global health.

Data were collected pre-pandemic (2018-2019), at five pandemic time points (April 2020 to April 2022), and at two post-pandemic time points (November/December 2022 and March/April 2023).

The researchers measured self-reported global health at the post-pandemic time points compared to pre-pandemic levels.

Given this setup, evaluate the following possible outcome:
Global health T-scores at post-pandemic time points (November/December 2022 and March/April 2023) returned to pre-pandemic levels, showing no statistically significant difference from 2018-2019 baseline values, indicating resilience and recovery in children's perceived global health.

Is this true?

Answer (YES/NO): NO